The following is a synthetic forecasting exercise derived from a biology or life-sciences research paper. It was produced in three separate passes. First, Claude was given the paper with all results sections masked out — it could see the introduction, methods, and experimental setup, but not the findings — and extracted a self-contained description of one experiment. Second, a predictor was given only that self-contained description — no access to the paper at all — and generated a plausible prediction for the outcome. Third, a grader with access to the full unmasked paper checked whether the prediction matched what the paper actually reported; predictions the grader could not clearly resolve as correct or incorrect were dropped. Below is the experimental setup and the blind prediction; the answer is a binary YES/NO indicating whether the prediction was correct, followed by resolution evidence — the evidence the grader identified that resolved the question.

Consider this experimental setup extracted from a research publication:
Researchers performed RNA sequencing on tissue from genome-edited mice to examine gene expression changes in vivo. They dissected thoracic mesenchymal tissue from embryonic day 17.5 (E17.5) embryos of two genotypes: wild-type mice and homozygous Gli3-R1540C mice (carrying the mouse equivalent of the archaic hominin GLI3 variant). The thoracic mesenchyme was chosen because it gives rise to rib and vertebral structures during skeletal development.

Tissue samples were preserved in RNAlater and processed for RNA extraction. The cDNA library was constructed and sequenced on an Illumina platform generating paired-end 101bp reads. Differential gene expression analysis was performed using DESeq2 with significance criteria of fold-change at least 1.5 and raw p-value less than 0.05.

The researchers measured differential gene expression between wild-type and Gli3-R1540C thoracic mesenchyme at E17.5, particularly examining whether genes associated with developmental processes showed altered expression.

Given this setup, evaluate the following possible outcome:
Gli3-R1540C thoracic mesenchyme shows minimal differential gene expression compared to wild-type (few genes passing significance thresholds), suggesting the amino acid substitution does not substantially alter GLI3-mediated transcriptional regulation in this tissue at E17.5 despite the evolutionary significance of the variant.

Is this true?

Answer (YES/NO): NO